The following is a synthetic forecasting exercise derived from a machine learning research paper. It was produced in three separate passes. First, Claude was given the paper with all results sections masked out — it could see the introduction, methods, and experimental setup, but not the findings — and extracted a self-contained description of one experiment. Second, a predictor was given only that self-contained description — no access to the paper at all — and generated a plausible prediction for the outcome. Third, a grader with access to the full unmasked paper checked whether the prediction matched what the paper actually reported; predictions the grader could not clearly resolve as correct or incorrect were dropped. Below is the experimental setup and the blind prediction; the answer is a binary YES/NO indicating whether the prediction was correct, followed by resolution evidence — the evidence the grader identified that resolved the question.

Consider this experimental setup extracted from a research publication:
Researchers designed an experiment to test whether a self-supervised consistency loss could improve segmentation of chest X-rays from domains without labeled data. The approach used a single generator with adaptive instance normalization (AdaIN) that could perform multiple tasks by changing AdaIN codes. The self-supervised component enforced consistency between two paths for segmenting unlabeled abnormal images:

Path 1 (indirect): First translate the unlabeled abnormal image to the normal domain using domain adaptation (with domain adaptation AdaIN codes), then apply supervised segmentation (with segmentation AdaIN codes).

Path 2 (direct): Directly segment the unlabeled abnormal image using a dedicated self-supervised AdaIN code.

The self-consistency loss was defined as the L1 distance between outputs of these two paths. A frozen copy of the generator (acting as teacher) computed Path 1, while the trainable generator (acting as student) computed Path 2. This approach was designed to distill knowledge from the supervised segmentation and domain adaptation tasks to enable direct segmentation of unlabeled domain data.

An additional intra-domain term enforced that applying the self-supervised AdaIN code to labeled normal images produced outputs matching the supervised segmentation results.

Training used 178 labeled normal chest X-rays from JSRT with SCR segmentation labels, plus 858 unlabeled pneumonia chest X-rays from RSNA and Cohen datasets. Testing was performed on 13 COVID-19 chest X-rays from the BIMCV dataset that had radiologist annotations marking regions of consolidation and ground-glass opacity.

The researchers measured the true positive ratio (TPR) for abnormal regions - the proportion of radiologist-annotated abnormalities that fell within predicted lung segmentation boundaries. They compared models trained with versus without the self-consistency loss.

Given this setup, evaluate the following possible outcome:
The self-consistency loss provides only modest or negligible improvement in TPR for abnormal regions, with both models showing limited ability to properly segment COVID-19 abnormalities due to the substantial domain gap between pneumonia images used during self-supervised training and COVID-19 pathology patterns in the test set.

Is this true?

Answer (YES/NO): NO